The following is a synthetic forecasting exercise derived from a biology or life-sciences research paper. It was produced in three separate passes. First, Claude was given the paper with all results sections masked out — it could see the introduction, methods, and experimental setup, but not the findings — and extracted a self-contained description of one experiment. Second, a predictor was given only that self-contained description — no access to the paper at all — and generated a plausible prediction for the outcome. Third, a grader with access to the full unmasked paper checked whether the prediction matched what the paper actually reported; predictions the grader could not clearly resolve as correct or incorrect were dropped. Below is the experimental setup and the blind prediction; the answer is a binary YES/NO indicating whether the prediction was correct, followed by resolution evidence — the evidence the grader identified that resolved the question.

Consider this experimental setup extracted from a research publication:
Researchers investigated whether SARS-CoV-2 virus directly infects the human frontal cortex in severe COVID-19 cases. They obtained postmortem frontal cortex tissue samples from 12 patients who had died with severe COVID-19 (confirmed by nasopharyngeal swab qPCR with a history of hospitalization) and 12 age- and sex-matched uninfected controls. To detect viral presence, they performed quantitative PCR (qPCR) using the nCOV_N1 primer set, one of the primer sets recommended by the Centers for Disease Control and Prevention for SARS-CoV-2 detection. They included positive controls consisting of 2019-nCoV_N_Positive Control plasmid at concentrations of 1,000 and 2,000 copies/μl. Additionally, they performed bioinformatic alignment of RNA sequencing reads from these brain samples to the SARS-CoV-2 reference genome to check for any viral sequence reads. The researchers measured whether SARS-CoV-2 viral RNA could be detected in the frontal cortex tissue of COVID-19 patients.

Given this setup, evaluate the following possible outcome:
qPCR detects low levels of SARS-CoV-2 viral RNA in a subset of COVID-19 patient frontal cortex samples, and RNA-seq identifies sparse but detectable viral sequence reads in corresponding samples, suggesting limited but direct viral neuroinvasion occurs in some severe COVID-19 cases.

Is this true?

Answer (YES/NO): NO